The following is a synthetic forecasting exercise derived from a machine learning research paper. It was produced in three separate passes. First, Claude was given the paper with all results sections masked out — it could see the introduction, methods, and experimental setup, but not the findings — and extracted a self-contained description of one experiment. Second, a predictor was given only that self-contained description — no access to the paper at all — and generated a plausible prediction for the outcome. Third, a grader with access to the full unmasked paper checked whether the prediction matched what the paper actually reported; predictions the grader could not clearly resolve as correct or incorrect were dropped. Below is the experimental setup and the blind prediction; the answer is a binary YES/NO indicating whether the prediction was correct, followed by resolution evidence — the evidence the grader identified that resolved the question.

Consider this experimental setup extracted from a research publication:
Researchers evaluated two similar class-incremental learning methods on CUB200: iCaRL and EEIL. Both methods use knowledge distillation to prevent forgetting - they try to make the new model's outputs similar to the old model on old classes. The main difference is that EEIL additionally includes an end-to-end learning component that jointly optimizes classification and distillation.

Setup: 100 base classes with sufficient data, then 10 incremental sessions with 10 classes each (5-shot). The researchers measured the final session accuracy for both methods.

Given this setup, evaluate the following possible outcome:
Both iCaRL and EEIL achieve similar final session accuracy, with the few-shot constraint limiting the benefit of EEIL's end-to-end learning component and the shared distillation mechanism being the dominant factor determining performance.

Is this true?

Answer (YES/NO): YES